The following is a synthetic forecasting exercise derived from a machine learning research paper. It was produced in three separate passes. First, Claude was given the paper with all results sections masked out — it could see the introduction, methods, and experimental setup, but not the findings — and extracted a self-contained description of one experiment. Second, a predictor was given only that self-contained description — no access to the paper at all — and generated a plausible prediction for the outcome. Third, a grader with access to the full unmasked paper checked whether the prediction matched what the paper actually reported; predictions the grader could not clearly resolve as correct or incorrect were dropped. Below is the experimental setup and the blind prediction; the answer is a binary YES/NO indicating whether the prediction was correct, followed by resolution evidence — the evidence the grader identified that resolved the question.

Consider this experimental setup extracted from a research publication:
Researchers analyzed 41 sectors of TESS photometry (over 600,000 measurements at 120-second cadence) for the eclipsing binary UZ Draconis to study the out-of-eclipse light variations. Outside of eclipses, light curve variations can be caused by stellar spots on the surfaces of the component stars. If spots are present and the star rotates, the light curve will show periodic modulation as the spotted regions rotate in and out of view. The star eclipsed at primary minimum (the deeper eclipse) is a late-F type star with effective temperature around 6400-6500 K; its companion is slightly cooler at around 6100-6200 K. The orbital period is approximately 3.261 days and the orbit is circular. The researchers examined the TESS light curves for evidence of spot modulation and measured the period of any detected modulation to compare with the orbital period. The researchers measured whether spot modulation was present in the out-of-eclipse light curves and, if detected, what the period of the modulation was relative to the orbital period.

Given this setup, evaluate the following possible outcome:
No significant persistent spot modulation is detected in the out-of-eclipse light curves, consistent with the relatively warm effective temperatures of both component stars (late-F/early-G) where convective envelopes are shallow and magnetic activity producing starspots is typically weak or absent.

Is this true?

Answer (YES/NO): NO